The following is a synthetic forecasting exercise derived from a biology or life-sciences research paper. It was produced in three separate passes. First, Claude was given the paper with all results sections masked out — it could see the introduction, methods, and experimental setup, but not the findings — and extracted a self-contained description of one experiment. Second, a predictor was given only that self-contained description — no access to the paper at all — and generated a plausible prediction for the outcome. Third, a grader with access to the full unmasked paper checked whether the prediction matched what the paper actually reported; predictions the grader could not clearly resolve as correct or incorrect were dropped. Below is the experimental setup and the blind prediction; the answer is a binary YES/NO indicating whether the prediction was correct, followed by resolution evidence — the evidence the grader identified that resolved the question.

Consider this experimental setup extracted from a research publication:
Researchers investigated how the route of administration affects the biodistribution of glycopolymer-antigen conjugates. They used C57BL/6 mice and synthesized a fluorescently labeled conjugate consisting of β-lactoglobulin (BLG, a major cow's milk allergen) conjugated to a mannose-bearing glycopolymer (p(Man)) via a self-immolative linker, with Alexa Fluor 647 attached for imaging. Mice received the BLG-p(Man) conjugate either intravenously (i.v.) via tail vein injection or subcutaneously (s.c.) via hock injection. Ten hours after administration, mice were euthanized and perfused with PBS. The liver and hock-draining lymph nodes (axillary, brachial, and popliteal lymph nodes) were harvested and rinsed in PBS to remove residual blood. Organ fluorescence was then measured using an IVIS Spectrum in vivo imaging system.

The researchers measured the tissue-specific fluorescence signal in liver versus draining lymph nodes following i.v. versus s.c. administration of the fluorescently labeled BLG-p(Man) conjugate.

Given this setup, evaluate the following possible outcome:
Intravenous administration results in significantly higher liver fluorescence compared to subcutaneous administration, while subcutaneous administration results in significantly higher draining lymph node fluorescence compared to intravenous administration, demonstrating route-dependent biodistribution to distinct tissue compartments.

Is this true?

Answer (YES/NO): YES